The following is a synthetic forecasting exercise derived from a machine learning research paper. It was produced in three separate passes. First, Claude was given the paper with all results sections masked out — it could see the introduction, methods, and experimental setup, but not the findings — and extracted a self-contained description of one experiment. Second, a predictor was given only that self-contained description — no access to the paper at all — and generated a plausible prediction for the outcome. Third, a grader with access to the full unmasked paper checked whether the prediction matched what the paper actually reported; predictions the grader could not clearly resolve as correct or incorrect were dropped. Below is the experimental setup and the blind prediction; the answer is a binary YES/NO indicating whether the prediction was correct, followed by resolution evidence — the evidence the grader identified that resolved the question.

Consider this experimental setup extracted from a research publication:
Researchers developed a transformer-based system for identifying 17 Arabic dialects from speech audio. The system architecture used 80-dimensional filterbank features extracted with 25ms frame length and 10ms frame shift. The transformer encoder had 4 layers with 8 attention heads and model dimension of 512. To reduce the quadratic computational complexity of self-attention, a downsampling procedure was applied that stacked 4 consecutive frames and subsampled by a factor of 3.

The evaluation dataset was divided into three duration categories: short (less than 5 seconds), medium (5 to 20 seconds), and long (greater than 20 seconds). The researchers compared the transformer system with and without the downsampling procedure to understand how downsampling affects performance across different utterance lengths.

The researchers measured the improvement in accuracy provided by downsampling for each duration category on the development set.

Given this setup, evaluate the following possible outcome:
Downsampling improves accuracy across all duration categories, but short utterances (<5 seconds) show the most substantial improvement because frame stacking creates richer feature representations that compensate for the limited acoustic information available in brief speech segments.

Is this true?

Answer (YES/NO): NO